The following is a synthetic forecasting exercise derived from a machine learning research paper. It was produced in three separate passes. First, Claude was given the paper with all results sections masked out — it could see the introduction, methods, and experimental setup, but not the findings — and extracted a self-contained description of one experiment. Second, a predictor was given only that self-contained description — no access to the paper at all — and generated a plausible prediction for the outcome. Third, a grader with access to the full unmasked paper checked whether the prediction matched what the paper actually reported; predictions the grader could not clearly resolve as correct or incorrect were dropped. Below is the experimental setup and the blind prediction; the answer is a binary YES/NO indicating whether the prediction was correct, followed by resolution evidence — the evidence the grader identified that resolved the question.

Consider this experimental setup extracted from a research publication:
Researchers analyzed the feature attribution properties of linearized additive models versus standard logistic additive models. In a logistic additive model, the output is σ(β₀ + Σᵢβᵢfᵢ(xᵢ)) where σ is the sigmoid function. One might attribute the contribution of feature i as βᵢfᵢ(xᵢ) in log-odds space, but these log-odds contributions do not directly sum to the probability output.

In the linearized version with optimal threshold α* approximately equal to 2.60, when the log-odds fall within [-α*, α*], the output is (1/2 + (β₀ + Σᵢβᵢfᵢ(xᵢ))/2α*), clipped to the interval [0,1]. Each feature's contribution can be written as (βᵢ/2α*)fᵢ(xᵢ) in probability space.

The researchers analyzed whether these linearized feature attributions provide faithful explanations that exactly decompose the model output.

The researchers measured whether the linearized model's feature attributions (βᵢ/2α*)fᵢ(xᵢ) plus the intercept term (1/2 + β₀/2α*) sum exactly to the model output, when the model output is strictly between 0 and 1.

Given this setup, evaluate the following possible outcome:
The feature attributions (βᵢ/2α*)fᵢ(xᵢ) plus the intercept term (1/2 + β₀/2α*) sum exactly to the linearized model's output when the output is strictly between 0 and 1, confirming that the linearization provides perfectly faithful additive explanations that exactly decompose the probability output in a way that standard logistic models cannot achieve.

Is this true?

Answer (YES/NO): YES